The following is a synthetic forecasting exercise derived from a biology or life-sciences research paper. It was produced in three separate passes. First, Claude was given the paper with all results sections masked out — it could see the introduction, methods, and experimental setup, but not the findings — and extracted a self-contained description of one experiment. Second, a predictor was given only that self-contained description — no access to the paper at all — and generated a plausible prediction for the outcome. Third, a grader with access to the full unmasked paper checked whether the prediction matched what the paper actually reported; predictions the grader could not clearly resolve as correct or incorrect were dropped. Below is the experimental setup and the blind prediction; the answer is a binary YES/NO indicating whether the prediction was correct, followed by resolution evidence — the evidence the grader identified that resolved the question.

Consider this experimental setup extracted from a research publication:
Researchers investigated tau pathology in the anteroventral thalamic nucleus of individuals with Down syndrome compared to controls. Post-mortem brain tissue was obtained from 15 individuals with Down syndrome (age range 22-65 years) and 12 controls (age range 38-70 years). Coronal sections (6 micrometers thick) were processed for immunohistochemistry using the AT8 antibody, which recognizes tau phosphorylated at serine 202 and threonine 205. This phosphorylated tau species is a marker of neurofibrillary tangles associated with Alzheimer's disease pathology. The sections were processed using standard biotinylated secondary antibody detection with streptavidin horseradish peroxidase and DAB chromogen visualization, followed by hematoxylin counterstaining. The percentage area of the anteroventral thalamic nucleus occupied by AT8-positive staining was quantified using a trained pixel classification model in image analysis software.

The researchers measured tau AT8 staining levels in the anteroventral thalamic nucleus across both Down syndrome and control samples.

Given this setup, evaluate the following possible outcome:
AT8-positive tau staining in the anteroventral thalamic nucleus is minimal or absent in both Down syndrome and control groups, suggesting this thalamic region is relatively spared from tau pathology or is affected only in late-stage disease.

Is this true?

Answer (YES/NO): YES